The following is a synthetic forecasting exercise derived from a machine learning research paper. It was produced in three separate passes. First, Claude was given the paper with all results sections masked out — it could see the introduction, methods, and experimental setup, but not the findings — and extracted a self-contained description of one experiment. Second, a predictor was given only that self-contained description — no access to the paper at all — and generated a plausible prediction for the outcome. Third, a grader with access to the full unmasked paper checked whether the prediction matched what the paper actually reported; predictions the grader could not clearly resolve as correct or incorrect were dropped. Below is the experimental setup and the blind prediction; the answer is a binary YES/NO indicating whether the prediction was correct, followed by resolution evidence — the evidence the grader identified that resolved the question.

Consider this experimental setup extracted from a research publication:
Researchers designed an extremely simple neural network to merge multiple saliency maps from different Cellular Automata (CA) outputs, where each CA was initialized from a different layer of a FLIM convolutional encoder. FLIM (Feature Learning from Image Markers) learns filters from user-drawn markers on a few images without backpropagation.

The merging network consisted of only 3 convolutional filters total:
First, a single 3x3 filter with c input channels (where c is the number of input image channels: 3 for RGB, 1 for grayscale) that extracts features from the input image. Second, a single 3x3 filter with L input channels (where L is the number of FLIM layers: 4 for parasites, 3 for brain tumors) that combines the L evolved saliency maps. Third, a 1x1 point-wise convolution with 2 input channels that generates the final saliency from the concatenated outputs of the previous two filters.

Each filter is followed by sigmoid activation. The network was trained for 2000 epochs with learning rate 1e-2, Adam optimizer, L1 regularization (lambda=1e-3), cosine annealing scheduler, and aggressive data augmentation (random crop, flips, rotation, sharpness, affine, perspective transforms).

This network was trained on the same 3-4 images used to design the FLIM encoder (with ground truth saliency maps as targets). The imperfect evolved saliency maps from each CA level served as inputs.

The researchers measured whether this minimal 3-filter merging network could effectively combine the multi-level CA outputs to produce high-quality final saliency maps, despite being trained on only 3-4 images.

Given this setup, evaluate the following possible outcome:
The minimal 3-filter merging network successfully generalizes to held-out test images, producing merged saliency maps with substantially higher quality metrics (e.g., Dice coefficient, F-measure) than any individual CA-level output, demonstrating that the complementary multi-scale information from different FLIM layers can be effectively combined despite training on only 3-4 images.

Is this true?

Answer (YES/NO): NO